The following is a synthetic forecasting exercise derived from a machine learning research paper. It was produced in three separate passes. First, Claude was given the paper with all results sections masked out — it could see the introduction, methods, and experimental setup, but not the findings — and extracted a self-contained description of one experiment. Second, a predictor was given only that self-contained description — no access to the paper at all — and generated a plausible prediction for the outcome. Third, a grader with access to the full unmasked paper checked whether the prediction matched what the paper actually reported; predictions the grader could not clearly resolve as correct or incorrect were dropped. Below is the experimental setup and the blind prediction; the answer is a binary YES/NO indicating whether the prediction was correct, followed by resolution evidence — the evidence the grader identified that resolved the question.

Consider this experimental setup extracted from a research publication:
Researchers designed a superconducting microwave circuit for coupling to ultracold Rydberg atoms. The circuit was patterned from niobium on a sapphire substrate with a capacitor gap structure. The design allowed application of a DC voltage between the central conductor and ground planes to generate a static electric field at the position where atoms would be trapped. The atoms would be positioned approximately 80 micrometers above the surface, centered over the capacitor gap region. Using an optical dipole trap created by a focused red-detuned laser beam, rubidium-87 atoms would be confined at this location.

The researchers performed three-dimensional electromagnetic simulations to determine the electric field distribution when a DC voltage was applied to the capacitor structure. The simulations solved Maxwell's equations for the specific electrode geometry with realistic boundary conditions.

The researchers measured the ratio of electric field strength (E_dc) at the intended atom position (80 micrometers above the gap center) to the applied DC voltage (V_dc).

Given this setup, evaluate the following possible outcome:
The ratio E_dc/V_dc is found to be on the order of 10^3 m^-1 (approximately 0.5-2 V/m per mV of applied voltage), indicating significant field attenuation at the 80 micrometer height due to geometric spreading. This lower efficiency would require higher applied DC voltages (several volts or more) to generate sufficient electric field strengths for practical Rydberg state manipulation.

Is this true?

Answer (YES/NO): NO